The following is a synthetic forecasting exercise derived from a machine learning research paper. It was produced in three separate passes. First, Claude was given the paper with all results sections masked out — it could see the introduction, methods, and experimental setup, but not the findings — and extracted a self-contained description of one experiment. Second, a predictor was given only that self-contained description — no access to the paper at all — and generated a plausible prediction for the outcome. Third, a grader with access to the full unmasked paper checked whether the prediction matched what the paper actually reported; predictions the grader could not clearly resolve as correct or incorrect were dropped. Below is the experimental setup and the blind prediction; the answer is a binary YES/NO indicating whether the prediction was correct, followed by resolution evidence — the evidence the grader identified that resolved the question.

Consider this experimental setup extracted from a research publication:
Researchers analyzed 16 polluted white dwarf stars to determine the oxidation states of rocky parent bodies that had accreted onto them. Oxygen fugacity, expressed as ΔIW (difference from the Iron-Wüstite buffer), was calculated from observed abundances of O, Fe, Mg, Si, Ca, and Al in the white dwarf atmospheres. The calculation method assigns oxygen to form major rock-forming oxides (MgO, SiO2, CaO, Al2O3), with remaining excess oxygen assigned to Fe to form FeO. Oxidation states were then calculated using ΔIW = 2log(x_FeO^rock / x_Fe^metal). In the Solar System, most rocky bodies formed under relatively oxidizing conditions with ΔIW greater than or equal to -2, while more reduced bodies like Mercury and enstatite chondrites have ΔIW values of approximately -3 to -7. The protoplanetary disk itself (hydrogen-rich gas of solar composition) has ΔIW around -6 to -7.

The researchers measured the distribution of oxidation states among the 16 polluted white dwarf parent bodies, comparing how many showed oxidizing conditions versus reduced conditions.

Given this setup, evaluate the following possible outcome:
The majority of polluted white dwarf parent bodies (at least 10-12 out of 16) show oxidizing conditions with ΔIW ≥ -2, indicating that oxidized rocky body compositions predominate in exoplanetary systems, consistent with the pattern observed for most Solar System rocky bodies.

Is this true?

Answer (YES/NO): YES